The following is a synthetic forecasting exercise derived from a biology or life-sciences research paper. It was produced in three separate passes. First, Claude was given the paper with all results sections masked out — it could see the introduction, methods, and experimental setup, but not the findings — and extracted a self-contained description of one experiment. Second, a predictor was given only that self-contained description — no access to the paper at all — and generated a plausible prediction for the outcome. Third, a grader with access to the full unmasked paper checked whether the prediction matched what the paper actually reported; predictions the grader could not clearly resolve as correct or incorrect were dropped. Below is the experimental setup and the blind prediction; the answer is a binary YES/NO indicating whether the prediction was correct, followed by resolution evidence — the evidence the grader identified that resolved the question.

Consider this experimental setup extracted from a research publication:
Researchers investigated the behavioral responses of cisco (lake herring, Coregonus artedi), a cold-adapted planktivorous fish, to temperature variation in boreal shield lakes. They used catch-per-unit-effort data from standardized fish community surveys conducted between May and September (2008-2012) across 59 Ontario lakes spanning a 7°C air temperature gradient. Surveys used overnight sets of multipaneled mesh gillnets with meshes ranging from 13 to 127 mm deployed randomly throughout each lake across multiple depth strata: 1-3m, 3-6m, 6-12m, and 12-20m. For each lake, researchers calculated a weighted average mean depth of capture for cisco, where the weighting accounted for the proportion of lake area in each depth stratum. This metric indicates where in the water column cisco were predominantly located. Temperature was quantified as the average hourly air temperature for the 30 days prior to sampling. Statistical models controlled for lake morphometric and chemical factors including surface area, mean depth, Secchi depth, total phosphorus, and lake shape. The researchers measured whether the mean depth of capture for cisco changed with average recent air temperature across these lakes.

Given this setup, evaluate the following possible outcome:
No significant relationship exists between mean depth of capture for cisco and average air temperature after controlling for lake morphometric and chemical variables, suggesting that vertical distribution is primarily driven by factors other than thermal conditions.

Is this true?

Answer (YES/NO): NO